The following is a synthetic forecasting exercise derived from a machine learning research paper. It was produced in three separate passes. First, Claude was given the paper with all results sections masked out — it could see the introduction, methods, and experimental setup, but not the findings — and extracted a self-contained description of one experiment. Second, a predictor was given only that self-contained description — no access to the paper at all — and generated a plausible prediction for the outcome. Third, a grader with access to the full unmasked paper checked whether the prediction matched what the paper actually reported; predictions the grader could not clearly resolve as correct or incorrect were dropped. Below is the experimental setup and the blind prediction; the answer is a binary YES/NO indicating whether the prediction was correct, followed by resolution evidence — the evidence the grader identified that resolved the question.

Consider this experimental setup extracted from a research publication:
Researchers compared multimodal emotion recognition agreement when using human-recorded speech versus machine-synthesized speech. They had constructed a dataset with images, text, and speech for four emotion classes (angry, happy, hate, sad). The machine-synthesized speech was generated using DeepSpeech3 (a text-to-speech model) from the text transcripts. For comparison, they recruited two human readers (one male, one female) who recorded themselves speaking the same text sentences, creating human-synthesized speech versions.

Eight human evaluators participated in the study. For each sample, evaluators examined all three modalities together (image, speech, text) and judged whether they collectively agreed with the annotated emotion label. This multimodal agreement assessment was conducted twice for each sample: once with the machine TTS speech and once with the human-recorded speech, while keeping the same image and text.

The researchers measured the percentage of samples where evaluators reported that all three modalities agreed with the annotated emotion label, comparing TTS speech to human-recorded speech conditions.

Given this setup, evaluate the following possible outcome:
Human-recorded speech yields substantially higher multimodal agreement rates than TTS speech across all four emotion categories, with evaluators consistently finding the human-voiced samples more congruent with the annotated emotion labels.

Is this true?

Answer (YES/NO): NO